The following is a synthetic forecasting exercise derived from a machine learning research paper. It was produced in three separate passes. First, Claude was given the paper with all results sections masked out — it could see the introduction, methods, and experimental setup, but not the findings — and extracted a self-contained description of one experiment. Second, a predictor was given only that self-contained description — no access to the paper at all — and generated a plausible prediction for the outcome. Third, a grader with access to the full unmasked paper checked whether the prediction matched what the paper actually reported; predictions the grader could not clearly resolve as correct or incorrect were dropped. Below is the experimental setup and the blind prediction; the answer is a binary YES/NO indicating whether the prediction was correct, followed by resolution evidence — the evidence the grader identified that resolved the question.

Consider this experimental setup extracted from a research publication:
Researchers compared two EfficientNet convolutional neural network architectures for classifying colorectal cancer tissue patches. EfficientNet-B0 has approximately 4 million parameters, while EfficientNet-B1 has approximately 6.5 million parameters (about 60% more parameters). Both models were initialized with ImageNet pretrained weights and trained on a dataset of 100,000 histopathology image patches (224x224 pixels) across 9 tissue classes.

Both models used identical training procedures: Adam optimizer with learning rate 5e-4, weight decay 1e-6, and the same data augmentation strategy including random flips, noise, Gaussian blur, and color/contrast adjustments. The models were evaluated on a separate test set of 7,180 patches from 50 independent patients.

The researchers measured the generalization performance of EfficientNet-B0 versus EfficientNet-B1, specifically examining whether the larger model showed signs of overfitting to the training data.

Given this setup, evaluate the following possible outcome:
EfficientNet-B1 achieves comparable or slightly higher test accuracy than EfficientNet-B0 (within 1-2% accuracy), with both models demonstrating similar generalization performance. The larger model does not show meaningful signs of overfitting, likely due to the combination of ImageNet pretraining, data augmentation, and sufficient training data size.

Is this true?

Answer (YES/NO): NO